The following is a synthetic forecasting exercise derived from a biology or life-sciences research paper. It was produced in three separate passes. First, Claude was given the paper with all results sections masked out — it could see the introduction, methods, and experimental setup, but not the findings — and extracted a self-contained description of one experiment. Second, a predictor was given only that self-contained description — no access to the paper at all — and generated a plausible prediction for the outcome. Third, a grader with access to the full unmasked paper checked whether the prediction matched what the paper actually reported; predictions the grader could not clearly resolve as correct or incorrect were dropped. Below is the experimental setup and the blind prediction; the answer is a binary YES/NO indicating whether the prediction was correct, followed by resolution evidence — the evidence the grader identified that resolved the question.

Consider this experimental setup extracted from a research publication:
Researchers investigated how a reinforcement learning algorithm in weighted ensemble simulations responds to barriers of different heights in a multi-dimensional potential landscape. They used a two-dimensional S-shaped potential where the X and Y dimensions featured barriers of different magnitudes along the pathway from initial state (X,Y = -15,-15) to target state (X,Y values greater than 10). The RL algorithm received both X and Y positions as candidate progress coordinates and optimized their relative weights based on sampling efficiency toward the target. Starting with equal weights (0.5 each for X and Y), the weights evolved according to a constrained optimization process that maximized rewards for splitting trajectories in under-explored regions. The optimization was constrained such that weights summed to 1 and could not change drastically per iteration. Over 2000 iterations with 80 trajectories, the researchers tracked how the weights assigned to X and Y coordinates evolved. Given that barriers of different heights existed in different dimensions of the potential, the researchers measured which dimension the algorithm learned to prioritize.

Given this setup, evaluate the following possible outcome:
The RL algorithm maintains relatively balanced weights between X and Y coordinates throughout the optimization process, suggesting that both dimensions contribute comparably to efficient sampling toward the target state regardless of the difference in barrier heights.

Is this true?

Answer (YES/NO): NO